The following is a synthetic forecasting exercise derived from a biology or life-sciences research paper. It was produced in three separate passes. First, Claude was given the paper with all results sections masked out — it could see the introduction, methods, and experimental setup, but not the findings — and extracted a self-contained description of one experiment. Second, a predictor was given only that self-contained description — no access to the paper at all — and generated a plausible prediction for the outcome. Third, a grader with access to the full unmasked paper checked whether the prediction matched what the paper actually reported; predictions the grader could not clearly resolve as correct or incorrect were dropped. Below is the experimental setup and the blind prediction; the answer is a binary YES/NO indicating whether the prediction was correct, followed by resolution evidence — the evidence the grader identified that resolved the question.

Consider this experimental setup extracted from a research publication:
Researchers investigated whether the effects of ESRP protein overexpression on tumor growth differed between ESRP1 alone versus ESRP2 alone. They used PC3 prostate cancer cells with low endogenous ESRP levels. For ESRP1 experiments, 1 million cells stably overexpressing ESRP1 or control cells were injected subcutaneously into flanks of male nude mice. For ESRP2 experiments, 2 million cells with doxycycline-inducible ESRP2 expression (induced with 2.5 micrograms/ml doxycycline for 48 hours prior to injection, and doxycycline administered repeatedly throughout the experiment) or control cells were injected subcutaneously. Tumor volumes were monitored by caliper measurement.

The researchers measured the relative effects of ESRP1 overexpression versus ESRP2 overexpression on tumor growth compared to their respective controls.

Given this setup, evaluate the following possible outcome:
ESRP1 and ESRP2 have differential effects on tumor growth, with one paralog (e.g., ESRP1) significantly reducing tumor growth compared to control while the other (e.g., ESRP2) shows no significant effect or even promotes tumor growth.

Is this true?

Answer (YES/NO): NO